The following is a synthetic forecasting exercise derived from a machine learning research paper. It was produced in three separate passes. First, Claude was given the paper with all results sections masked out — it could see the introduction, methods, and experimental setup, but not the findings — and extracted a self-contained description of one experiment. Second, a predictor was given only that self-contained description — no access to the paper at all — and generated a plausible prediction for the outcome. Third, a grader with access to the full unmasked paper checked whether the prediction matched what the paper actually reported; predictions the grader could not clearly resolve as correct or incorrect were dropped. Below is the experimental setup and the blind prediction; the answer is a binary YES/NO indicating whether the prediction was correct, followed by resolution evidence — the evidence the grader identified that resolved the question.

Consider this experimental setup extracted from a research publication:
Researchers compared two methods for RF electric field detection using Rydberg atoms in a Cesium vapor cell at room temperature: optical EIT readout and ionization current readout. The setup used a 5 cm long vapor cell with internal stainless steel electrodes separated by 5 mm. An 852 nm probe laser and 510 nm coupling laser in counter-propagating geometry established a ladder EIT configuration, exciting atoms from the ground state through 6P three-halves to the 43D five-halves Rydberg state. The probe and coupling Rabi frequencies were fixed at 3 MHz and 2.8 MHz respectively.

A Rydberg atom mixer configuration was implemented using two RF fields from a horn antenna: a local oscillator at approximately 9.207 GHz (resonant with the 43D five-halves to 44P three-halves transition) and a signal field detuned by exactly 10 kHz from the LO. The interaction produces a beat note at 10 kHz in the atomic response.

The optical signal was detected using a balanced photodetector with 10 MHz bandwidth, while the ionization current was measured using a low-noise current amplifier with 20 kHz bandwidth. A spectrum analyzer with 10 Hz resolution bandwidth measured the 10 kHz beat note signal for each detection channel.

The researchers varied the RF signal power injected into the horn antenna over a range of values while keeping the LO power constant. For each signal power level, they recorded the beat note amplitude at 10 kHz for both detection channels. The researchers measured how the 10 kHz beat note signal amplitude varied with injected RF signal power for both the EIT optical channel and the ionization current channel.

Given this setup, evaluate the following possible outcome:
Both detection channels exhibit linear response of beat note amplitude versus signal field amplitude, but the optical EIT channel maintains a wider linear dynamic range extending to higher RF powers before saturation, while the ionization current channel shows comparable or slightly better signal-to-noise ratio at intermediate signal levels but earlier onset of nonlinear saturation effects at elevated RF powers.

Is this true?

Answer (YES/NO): NO